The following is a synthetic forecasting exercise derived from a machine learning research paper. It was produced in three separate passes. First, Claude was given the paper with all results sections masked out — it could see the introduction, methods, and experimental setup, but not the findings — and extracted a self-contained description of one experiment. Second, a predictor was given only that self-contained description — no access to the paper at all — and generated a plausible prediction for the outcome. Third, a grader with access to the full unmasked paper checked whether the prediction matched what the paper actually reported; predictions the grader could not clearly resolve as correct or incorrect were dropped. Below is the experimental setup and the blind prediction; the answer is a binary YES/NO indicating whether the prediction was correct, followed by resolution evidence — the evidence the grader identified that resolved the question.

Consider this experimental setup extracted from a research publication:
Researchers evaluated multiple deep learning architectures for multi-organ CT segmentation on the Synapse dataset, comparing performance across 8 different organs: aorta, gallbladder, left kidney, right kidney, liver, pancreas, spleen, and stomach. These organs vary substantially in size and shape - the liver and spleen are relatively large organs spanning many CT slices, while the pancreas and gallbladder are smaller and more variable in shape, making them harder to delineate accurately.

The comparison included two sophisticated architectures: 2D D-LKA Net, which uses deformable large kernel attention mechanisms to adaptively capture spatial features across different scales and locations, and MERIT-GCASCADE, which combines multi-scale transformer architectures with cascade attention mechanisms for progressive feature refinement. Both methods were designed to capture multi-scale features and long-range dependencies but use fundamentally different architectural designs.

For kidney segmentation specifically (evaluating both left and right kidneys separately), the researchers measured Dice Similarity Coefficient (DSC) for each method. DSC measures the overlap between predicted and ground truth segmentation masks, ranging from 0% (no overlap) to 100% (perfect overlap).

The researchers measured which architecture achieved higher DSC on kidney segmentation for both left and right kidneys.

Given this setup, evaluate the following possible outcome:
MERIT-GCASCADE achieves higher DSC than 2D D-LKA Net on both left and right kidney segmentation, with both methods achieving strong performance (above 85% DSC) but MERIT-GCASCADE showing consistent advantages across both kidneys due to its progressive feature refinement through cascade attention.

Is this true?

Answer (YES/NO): NO